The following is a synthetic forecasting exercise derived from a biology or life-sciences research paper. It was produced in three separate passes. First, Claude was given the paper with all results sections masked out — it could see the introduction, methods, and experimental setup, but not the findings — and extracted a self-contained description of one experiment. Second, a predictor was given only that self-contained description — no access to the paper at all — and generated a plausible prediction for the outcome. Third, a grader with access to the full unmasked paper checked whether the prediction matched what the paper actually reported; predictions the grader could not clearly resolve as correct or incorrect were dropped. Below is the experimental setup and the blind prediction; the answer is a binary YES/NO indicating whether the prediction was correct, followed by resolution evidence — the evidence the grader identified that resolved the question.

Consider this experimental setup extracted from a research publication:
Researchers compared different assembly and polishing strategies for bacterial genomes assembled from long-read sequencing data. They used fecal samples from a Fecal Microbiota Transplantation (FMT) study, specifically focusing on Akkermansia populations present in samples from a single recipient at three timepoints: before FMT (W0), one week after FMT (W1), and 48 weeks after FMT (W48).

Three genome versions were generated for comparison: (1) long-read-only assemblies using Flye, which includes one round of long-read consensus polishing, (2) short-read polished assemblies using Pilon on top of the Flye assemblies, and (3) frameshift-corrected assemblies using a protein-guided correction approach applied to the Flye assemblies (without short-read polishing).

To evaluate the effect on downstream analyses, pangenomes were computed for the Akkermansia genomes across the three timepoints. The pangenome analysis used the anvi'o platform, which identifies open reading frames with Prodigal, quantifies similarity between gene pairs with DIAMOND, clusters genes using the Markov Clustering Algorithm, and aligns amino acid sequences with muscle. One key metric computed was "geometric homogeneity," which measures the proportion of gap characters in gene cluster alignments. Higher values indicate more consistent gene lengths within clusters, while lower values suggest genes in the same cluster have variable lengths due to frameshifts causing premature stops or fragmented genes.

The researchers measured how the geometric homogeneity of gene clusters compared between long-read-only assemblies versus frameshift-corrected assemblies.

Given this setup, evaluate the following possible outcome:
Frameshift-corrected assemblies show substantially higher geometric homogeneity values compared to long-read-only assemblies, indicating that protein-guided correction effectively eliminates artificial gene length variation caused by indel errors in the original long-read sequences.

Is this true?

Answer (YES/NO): YES